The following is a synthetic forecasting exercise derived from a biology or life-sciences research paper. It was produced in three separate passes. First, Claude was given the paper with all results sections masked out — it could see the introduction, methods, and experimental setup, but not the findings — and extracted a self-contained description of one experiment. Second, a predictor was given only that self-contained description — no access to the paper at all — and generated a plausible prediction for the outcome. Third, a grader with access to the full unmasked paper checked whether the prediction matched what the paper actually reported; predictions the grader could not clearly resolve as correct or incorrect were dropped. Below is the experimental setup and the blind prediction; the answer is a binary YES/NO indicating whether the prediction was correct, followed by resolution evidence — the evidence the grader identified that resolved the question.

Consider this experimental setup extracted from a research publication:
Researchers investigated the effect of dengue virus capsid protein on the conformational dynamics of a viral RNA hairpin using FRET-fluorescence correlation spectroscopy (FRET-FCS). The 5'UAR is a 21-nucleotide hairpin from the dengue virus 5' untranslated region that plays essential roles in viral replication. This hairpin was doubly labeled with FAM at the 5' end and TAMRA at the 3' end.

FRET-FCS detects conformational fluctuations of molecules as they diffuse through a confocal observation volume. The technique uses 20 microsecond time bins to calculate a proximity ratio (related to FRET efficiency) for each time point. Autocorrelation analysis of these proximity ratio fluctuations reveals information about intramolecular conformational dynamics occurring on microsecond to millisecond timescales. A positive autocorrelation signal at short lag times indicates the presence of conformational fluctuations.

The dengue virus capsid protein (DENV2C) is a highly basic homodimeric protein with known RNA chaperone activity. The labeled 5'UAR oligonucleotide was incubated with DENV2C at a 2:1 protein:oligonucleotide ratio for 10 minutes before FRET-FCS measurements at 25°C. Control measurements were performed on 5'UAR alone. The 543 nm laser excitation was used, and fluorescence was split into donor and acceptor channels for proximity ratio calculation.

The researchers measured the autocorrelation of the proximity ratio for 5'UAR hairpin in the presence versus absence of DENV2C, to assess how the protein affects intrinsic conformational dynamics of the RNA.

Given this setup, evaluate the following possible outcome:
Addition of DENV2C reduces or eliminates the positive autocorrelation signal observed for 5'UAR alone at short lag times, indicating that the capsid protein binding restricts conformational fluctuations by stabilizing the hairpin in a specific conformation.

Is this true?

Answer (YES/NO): NO